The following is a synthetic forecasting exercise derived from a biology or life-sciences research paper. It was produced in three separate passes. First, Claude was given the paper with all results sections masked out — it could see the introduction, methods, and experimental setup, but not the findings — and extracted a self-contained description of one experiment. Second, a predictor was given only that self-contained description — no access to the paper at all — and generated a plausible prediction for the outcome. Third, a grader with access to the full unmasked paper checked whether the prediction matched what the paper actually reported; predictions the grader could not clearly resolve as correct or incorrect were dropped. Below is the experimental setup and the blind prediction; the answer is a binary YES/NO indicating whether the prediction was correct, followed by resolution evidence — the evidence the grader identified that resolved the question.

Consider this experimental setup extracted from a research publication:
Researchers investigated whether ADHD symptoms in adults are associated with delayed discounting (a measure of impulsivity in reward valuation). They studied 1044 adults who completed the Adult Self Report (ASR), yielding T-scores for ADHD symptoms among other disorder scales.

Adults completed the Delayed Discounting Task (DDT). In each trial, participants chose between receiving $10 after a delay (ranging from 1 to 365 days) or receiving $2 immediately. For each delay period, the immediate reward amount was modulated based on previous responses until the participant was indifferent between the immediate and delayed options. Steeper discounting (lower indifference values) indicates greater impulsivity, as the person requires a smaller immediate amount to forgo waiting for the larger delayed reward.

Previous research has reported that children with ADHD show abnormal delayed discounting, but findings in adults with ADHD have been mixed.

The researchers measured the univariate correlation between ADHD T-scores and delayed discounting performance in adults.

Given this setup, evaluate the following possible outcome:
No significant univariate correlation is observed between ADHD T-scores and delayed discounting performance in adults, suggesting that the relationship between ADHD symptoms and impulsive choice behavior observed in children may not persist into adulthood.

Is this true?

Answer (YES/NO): YES